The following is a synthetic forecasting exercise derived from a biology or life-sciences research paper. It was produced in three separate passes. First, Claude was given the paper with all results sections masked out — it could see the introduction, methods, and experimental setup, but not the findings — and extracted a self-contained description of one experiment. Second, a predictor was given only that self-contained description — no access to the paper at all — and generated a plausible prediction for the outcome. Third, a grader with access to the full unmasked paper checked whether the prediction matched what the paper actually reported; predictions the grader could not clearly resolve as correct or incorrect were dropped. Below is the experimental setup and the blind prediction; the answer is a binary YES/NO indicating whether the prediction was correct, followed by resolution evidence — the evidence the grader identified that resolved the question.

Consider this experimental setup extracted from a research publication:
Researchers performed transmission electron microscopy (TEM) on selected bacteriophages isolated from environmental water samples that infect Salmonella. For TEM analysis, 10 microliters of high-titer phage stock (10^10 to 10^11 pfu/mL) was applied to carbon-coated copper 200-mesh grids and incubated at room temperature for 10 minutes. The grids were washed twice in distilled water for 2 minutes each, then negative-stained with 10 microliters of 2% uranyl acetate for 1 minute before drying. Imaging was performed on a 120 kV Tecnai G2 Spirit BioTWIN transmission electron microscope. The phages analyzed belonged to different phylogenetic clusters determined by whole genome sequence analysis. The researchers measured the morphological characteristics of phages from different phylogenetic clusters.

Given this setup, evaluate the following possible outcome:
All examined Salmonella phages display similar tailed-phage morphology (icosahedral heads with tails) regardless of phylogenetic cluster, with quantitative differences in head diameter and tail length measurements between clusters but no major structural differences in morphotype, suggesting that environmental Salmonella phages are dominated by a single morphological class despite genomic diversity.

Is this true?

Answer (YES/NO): NO